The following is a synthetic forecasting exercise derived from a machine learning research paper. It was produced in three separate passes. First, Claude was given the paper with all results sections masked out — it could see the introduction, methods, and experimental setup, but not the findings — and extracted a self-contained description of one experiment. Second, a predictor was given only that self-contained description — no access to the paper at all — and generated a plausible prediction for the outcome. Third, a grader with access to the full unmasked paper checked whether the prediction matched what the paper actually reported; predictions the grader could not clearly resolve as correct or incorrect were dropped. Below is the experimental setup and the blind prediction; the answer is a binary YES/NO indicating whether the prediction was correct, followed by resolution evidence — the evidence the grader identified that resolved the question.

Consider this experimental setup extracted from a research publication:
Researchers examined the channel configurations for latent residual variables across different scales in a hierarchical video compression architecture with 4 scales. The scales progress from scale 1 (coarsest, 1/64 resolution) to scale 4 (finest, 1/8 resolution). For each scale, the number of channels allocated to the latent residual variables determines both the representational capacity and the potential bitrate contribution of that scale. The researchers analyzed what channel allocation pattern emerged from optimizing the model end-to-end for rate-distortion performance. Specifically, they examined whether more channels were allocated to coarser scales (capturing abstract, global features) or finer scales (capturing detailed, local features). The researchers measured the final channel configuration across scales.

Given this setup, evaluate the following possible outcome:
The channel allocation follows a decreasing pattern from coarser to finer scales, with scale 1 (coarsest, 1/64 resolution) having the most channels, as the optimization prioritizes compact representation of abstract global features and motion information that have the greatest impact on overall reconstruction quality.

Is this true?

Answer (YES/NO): NO